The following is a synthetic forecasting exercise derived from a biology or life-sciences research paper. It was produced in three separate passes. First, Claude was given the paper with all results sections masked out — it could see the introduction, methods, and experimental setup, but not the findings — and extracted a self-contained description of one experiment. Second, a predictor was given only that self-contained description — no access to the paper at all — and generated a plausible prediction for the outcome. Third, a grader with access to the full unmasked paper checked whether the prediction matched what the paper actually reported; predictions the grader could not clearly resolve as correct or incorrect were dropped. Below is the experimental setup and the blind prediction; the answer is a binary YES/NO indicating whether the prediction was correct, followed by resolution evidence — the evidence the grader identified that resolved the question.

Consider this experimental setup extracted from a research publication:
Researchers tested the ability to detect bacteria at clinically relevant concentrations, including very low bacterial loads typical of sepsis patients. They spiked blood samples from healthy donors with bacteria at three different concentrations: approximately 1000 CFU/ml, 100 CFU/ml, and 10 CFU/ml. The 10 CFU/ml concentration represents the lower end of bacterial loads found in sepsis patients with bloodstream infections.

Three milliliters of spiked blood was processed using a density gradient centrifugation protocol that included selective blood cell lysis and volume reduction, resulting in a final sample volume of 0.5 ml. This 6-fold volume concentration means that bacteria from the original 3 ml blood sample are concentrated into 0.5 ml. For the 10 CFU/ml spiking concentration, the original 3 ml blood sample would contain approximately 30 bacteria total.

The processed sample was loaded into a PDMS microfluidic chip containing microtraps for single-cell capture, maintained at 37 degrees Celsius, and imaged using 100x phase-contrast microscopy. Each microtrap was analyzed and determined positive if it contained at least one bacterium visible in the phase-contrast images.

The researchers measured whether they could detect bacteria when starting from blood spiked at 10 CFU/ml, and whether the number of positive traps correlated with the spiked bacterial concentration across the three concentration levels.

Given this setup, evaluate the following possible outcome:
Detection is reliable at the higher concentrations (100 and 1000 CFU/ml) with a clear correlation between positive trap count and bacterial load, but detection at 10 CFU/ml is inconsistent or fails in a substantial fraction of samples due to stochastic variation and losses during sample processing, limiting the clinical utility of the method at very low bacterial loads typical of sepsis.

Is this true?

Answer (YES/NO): NO